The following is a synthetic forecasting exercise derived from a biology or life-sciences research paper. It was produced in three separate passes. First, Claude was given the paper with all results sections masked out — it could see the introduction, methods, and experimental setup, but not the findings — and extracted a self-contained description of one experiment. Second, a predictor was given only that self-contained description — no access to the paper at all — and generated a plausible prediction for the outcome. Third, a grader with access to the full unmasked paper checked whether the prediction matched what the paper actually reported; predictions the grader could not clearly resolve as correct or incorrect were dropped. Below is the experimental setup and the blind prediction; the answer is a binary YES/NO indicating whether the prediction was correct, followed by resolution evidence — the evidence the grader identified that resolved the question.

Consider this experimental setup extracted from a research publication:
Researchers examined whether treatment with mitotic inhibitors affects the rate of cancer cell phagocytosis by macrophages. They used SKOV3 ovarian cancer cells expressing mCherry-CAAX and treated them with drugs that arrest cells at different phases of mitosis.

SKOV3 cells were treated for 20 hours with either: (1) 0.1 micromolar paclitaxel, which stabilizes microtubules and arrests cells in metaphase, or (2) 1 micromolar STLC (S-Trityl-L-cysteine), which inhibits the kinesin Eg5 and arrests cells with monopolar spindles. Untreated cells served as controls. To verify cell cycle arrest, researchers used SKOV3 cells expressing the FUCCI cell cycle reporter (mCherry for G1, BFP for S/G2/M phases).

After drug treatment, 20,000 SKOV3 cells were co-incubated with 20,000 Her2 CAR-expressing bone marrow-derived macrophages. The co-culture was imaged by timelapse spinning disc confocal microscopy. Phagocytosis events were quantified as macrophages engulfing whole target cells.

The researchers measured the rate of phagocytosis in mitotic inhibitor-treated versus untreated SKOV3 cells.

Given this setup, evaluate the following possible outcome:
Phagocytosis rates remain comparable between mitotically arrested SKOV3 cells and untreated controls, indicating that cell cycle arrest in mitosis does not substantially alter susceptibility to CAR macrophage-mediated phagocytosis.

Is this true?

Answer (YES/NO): NO